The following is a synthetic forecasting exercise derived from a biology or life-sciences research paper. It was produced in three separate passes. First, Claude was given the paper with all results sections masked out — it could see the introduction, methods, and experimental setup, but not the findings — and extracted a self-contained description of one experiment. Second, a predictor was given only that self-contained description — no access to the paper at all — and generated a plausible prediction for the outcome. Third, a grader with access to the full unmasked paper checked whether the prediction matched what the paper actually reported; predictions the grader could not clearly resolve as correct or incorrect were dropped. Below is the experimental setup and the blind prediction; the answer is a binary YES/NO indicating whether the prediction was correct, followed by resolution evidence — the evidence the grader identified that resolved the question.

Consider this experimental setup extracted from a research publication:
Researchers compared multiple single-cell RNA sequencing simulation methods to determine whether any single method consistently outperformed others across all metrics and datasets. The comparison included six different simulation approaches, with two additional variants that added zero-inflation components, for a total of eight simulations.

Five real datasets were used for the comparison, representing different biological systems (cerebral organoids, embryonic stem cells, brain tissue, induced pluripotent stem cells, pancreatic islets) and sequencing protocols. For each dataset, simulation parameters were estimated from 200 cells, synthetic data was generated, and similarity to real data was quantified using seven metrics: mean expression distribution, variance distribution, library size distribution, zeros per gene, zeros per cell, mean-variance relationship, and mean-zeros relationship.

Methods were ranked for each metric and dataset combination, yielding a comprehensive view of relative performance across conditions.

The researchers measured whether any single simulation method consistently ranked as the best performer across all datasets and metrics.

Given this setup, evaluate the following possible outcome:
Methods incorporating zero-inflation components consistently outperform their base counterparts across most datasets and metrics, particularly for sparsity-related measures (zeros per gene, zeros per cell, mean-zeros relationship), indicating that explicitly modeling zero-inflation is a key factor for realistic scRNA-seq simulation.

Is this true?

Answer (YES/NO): NO